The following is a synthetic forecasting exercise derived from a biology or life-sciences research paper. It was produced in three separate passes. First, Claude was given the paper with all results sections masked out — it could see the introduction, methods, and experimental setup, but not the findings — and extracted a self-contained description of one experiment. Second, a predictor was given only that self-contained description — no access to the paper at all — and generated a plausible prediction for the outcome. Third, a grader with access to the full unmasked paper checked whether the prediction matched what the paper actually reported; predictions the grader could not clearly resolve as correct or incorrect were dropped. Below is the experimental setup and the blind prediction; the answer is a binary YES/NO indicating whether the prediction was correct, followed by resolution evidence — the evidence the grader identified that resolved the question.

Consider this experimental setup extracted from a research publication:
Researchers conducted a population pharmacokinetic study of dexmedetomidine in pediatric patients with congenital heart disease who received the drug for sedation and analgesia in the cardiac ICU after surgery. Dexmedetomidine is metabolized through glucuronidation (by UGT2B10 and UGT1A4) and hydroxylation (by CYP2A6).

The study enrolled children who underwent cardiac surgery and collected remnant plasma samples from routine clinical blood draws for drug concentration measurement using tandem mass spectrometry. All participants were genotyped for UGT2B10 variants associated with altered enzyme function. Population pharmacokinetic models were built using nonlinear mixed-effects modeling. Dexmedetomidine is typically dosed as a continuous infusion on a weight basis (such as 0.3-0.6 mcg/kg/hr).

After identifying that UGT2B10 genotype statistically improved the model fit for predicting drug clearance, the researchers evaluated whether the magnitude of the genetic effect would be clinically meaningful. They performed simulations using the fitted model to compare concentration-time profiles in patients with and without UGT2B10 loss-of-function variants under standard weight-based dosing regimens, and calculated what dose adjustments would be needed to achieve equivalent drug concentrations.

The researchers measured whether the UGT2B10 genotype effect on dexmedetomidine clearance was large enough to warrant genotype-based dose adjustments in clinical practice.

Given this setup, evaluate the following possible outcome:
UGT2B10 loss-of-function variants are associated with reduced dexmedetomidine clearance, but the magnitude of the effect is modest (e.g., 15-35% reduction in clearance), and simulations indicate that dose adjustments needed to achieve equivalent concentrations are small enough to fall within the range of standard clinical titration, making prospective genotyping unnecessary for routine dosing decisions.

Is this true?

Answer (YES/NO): NO